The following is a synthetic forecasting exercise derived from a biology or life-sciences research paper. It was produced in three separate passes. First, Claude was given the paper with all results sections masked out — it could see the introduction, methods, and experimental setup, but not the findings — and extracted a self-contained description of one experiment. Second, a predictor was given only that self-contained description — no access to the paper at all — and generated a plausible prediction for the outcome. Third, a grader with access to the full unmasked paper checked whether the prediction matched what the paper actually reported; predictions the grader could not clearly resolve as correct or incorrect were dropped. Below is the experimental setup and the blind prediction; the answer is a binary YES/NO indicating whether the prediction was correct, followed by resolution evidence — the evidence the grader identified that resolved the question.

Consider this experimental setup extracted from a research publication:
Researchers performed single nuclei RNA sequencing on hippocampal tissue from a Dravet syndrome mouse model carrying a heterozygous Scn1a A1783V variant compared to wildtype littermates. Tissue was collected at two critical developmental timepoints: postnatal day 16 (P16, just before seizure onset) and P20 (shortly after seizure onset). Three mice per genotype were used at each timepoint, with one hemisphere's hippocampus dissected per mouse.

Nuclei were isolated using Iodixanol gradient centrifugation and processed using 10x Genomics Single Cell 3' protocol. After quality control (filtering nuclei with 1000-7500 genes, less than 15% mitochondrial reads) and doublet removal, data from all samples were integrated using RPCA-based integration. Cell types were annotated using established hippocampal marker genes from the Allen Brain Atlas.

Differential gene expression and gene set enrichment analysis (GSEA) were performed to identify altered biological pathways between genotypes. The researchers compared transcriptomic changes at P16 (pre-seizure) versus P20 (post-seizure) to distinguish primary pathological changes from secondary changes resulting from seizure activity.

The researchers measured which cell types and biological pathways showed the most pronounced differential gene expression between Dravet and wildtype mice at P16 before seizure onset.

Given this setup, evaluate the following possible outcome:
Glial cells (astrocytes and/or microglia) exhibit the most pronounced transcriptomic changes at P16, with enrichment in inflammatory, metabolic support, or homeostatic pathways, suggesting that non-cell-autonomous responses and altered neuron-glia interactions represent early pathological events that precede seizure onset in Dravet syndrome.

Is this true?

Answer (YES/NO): NO